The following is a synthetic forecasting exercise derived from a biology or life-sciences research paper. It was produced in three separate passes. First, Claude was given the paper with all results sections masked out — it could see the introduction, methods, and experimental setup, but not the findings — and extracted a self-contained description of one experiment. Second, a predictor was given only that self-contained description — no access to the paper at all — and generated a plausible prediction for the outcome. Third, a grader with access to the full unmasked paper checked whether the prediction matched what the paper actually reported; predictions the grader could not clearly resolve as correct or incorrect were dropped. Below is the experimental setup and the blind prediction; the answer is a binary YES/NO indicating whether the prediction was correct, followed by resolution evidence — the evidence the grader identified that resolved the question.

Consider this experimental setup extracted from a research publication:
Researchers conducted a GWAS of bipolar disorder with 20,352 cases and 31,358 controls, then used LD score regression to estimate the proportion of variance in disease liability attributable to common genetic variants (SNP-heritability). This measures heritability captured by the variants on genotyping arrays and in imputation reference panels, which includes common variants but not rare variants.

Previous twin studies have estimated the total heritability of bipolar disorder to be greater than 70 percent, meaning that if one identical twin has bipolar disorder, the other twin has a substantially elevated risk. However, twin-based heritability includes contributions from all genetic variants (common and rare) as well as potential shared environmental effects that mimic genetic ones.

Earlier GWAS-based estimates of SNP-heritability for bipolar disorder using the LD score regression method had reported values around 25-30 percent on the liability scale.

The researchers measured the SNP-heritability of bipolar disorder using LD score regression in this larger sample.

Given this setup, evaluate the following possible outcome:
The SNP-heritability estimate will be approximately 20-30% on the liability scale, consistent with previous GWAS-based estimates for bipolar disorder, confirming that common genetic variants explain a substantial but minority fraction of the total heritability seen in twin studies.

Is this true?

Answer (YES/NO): NO